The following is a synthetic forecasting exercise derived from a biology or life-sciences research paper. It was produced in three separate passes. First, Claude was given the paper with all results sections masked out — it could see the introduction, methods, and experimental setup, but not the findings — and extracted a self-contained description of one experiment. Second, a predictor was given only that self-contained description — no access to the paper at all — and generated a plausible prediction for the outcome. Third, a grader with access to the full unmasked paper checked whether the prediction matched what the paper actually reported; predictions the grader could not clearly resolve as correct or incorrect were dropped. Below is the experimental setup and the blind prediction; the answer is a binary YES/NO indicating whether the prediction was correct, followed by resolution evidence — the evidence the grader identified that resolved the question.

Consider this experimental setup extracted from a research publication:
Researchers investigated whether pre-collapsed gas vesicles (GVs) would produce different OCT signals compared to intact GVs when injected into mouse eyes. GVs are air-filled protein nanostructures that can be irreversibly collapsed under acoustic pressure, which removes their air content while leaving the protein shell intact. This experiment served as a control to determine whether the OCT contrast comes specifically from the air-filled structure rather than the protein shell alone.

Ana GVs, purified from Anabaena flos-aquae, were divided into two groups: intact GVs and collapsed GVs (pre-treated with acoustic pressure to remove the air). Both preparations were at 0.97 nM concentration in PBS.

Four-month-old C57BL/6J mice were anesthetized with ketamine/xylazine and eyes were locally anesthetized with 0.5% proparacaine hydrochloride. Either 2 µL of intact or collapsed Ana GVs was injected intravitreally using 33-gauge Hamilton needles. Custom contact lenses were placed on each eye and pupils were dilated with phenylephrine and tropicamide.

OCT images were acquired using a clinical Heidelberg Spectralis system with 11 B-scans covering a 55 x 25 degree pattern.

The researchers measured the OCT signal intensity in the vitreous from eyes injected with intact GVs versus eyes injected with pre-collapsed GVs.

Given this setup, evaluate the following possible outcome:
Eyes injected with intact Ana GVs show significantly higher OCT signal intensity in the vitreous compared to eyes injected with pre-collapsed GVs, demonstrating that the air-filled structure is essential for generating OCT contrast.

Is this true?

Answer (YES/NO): YES